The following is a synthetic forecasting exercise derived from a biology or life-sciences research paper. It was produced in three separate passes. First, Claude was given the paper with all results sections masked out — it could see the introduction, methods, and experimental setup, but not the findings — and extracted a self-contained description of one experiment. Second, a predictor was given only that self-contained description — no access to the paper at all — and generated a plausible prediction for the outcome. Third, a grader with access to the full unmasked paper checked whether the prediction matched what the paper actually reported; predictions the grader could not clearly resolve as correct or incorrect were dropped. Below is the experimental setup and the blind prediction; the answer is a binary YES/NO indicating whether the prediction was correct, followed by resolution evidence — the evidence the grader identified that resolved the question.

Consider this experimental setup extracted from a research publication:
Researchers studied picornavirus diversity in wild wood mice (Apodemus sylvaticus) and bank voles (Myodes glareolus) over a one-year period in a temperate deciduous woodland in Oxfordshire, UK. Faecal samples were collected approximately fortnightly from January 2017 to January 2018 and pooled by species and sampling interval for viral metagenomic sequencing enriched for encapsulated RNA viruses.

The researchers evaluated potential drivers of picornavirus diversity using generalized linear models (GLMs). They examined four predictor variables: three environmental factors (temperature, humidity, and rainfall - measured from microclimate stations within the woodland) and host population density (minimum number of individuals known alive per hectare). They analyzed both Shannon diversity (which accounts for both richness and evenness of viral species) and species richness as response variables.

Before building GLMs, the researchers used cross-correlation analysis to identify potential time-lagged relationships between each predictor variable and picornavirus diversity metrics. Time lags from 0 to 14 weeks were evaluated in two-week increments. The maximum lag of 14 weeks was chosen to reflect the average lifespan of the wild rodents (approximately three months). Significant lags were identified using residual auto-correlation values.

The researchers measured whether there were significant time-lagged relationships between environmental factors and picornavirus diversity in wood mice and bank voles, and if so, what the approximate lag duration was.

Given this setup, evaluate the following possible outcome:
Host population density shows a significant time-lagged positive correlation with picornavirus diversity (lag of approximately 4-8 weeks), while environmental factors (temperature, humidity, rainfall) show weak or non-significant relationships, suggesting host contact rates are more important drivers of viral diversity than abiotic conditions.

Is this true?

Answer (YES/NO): NO